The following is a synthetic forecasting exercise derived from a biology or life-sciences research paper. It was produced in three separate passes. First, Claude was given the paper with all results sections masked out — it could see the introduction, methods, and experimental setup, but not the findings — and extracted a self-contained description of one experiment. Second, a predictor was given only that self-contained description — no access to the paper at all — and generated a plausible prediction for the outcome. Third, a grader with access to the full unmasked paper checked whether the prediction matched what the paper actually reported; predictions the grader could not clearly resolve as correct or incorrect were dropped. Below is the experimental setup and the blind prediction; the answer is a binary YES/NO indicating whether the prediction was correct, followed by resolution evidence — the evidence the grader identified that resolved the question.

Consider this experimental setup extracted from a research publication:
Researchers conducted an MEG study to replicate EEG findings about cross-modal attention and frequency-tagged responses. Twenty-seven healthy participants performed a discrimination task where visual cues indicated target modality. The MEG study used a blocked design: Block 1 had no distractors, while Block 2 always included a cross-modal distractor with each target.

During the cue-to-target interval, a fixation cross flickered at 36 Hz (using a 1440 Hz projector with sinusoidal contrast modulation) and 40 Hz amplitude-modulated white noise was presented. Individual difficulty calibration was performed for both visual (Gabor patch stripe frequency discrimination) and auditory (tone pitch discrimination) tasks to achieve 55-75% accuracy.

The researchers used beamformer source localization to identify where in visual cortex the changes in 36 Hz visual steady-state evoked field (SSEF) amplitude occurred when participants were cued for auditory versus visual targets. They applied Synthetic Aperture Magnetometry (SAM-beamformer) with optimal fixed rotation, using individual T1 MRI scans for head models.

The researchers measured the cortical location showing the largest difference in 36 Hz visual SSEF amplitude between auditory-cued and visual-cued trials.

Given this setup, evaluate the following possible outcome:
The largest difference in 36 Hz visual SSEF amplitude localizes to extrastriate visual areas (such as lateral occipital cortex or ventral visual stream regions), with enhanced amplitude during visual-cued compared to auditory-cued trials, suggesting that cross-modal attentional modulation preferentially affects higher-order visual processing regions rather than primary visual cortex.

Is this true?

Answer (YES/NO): NO